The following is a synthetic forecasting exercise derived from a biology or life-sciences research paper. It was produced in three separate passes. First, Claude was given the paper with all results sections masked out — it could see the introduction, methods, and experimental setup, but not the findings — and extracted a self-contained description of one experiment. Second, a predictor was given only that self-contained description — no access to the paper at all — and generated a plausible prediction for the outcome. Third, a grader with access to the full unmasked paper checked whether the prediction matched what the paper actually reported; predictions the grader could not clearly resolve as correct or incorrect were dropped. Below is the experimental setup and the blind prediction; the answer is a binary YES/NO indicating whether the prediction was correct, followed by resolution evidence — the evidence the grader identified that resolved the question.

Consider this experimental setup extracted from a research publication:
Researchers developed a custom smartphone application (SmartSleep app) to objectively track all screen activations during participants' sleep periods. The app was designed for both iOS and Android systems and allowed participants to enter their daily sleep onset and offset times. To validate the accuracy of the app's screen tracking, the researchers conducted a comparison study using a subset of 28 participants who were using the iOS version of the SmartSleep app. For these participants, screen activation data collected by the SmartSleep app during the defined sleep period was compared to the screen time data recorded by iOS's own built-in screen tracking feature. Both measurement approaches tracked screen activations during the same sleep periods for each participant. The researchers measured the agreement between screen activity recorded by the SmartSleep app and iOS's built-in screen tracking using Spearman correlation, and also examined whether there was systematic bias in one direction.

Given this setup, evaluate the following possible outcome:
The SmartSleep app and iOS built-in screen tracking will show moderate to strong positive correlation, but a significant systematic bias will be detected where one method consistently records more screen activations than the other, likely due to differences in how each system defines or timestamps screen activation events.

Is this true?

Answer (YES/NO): YES